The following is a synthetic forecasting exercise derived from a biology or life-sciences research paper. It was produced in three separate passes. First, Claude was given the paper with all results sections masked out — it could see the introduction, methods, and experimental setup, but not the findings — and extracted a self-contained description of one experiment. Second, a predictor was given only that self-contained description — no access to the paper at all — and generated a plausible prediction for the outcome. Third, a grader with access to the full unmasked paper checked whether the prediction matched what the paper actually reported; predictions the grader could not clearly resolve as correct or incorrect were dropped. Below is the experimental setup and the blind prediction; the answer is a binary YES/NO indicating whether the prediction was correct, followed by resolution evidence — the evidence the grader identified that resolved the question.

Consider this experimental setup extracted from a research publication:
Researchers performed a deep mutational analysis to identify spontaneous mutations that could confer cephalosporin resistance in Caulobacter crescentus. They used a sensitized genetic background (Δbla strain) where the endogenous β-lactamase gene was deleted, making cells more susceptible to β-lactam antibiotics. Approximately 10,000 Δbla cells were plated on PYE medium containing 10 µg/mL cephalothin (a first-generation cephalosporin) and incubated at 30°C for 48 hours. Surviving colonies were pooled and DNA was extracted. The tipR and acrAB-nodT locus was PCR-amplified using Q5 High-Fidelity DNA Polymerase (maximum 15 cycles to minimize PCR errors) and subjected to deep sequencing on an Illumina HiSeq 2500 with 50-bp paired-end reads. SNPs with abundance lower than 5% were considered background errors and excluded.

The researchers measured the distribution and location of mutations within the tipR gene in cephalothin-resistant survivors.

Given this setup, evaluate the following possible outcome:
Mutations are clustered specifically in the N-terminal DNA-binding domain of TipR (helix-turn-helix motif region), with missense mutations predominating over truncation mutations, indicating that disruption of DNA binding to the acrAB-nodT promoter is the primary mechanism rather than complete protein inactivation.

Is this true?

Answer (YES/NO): NO